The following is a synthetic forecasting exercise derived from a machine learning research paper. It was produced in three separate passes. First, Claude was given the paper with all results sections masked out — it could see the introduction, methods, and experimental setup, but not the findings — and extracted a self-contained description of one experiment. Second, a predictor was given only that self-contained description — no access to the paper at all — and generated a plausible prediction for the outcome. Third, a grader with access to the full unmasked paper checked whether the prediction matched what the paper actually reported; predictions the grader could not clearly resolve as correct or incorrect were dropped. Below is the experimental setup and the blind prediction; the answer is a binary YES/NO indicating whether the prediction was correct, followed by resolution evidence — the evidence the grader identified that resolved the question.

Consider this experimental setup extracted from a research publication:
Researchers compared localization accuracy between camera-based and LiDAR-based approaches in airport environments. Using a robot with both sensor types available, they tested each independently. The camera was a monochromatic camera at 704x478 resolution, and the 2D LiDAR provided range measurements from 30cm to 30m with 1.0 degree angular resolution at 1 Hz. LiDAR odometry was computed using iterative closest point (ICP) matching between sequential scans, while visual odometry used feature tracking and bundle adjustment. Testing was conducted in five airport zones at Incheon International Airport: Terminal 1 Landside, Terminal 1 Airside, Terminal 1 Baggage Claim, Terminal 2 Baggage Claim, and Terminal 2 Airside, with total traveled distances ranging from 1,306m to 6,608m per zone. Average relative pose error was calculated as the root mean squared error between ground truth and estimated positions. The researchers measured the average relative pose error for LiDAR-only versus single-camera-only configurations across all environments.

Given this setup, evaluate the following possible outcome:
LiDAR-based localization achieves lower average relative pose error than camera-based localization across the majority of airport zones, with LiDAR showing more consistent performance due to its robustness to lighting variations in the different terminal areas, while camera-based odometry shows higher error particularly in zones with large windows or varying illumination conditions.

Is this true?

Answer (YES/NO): NO